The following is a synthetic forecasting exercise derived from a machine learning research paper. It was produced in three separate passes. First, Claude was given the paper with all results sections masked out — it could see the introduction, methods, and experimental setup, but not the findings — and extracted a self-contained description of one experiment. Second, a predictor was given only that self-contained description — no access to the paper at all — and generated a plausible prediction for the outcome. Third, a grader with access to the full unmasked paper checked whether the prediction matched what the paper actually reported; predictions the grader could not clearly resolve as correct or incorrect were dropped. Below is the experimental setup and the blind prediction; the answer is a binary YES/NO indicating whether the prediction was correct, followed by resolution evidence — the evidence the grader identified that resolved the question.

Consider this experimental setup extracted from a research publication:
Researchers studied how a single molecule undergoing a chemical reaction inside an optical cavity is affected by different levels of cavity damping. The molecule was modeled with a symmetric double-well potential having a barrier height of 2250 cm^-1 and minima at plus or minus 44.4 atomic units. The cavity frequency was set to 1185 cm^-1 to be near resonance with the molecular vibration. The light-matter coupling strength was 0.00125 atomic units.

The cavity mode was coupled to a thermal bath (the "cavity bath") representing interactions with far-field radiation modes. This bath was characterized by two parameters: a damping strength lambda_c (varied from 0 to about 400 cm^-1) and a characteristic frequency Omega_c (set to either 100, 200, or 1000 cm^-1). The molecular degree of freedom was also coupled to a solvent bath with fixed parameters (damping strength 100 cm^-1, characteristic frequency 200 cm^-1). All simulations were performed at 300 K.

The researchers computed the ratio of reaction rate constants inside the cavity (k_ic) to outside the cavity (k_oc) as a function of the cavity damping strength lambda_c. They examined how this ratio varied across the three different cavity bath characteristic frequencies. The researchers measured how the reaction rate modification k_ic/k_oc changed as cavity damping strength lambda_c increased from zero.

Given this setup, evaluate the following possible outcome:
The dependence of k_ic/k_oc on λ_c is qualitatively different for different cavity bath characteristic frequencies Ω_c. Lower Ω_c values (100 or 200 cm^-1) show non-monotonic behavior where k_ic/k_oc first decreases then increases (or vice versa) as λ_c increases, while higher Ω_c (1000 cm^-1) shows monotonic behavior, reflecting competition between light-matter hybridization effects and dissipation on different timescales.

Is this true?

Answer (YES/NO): NO